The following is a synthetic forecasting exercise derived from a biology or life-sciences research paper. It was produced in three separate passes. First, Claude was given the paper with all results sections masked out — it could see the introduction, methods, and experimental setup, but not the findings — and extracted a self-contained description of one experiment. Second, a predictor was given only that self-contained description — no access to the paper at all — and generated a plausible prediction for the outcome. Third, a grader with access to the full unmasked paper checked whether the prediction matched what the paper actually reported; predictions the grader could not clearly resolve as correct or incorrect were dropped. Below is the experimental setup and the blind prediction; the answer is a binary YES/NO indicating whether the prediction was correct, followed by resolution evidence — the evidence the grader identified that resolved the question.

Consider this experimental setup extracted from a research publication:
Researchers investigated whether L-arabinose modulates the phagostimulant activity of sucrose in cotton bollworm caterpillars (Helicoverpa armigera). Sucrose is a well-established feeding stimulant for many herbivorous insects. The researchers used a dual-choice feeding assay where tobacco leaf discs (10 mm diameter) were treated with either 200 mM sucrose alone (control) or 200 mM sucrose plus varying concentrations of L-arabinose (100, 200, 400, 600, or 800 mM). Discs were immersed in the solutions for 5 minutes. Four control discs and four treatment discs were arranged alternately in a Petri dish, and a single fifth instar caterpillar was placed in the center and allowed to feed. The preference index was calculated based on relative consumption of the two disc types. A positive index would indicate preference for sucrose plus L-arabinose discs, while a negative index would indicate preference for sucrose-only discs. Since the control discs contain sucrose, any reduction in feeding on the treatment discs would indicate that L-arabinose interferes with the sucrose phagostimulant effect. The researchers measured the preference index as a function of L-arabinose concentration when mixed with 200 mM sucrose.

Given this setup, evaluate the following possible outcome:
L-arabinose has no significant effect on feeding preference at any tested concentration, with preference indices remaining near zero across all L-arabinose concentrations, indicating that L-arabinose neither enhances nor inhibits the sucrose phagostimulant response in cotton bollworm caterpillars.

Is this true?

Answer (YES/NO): NO